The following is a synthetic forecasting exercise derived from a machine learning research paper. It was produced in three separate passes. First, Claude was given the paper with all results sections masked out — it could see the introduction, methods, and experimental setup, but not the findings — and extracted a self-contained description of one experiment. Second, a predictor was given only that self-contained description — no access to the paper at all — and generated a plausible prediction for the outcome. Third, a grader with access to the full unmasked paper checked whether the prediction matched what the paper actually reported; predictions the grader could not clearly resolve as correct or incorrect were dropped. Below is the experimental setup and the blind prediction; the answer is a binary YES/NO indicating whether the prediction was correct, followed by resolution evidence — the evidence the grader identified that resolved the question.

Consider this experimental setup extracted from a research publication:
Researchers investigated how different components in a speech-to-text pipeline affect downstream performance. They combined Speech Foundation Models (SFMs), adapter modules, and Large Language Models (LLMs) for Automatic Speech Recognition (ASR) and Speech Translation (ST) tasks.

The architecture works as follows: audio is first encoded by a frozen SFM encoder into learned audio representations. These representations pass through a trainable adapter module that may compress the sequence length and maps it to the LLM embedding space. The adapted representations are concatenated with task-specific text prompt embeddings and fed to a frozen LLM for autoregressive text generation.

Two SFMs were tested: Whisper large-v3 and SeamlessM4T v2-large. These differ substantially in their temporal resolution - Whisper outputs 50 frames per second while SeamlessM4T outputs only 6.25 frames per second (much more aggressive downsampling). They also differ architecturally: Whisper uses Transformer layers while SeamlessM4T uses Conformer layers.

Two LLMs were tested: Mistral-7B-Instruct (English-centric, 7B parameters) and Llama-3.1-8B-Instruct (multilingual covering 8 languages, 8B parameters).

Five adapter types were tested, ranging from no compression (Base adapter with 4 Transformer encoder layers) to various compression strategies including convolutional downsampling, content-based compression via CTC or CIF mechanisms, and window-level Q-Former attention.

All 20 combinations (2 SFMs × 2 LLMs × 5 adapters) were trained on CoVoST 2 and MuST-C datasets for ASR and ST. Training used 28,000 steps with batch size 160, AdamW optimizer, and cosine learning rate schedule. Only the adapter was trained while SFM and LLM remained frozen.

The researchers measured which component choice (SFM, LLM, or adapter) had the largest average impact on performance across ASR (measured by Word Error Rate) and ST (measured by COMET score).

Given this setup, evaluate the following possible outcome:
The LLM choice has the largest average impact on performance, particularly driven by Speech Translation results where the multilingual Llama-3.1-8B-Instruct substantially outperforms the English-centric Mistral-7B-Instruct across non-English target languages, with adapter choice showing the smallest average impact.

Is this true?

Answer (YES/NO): NO